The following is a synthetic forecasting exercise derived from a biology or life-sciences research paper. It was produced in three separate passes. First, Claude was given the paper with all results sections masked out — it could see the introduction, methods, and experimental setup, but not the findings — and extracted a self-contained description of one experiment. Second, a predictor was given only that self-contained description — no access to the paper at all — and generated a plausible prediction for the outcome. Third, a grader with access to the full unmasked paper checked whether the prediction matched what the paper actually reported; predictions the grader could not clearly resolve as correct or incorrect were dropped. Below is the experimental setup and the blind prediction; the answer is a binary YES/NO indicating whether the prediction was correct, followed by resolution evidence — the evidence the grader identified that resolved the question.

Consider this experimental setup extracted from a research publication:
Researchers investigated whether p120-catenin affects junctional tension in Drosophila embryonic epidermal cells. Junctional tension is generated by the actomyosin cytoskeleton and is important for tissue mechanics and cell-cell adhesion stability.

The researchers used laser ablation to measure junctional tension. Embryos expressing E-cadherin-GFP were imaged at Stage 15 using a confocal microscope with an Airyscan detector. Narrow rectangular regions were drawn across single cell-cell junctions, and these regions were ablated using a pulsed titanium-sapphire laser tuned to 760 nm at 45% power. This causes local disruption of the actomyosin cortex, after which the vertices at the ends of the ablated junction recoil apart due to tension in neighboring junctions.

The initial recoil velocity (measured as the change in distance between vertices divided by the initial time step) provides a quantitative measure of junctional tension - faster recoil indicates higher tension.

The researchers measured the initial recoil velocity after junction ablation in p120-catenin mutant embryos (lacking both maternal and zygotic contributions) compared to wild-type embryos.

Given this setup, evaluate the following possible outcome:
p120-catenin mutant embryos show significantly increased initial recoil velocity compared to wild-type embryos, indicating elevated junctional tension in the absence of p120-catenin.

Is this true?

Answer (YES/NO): NO